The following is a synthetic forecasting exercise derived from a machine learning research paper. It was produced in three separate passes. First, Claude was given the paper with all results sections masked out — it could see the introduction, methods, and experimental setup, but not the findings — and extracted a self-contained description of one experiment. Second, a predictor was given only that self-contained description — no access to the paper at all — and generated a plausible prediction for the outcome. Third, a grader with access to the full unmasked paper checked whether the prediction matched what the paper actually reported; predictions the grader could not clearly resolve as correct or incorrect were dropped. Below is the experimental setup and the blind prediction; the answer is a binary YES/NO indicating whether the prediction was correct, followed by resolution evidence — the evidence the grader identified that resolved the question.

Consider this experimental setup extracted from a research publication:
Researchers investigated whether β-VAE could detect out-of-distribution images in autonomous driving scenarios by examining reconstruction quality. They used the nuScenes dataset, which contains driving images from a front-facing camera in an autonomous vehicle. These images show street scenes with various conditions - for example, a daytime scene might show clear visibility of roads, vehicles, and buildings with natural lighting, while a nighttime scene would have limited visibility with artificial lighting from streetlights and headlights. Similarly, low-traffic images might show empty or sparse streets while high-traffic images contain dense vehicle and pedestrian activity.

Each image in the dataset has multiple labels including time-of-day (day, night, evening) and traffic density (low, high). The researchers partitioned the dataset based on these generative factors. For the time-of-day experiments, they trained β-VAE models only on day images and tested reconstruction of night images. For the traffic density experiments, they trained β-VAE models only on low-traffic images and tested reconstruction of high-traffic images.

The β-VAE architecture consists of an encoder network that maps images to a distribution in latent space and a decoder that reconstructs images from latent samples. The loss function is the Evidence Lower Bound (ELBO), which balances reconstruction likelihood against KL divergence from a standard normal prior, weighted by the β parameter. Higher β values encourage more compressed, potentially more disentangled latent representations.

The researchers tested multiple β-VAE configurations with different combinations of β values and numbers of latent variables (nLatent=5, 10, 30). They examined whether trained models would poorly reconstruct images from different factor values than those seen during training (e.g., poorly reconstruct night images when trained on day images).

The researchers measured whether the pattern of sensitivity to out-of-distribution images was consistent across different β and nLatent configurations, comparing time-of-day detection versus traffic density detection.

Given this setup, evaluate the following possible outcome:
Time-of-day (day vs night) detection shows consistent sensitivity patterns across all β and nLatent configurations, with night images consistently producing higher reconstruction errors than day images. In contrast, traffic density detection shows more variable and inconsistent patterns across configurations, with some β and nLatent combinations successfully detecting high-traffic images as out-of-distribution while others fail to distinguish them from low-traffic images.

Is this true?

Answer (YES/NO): YES